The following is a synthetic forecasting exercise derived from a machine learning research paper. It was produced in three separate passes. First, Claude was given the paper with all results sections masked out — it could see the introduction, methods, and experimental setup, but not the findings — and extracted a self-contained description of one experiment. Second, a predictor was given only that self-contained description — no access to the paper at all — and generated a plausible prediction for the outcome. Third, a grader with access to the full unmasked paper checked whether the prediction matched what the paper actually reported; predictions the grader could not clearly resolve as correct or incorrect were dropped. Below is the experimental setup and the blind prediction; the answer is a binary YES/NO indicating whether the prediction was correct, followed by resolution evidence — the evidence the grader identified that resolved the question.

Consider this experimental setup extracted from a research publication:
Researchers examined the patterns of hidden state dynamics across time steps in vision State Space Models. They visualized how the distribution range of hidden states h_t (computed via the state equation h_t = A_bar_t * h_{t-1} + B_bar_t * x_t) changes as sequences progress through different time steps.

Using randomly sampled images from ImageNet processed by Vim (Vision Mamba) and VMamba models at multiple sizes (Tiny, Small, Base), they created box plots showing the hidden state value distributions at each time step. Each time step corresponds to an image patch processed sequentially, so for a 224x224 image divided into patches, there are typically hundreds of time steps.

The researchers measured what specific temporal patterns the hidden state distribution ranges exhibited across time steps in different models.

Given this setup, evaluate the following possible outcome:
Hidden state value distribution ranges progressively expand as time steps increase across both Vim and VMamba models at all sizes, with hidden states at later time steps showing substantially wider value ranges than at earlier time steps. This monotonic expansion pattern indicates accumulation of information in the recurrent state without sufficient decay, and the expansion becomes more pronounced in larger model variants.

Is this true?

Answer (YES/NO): NO